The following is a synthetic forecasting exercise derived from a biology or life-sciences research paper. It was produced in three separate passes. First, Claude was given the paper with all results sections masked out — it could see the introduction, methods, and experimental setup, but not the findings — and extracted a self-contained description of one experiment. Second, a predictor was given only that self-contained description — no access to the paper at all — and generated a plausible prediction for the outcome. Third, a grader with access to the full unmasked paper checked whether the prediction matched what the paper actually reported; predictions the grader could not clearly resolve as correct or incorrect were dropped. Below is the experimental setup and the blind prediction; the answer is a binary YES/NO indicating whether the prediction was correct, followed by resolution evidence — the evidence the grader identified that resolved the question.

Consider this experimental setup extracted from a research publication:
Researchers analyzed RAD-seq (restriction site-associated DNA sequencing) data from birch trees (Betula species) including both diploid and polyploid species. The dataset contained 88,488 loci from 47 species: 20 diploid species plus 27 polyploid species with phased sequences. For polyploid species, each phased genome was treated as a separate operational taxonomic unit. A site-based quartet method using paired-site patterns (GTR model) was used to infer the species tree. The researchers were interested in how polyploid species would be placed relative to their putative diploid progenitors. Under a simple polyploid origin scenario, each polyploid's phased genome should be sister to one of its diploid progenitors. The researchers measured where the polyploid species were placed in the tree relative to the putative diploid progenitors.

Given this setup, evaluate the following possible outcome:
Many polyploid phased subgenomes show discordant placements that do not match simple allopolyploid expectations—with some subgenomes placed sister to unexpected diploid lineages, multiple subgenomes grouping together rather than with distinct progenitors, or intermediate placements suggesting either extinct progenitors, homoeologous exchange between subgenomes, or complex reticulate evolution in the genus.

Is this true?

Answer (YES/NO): NO